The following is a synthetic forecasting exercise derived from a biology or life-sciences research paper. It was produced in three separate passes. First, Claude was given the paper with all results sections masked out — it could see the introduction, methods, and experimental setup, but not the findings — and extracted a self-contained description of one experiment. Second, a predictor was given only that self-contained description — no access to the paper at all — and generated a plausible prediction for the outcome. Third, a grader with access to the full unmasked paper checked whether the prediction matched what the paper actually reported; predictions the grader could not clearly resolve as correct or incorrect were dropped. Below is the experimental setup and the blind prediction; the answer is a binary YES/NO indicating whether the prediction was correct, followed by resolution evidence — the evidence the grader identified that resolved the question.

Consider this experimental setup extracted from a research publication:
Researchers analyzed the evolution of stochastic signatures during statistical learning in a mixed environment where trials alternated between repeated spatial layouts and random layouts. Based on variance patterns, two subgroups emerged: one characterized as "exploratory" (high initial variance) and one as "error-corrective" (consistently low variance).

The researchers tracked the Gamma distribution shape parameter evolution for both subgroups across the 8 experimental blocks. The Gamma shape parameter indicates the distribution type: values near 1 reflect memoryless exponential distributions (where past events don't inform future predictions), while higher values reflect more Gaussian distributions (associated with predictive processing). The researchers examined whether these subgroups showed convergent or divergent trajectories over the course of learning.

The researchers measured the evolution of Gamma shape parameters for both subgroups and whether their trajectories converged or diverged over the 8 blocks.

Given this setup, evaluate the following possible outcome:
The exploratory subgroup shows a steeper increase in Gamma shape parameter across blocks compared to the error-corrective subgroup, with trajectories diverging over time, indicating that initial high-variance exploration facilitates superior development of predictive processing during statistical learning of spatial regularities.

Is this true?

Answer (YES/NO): NO